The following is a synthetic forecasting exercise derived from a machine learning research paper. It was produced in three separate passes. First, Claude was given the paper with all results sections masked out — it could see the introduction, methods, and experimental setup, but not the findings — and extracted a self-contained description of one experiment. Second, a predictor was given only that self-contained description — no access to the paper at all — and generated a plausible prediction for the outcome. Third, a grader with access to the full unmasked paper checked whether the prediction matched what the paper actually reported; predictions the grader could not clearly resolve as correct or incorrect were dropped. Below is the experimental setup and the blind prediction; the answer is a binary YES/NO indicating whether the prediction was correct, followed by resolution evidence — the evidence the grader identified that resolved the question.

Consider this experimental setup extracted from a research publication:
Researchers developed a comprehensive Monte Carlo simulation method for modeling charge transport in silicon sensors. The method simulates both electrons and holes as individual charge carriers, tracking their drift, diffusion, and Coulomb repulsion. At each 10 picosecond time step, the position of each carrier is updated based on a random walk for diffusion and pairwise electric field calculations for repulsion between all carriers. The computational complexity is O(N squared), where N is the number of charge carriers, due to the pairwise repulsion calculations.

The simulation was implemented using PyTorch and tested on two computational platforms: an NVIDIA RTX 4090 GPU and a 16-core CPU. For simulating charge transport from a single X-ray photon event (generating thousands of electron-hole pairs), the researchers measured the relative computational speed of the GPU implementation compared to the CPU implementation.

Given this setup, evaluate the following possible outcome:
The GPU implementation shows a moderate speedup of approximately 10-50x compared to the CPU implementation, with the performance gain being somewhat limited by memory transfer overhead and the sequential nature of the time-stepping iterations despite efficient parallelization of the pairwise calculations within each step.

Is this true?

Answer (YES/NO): YES